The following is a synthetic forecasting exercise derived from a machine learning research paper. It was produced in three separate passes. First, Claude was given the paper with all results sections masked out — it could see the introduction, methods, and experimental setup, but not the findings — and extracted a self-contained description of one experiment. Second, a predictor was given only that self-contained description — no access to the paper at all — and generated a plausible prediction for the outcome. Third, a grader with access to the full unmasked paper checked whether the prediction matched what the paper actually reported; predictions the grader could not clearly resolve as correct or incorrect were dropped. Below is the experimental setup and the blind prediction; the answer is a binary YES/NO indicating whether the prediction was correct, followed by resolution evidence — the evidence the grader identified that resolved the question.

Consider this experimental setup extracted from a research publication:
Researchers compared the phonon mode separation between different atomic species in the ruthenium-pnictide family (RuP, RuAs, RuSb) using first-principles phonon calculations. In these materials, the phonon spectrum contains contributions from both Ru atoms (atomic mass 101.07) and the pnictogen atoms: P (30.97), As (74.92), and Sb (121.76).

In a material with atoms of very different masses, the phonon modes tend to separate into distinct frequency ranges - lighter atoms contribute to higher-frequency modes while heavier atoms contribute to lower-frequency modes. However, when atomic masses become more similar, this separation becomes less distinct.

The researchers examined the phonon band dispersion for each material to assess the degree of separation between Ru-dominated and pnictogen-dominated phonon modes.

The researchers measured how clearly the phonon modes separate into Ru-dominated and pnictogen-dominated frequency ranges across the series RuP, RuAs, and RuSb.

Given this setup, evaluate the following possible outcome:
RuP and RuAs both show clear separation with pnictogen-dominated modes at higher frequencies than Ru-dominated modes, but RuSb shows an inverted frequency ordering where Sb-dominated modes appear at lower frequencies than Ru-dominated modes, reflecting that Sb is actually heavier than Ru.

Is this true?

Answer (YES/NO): NO